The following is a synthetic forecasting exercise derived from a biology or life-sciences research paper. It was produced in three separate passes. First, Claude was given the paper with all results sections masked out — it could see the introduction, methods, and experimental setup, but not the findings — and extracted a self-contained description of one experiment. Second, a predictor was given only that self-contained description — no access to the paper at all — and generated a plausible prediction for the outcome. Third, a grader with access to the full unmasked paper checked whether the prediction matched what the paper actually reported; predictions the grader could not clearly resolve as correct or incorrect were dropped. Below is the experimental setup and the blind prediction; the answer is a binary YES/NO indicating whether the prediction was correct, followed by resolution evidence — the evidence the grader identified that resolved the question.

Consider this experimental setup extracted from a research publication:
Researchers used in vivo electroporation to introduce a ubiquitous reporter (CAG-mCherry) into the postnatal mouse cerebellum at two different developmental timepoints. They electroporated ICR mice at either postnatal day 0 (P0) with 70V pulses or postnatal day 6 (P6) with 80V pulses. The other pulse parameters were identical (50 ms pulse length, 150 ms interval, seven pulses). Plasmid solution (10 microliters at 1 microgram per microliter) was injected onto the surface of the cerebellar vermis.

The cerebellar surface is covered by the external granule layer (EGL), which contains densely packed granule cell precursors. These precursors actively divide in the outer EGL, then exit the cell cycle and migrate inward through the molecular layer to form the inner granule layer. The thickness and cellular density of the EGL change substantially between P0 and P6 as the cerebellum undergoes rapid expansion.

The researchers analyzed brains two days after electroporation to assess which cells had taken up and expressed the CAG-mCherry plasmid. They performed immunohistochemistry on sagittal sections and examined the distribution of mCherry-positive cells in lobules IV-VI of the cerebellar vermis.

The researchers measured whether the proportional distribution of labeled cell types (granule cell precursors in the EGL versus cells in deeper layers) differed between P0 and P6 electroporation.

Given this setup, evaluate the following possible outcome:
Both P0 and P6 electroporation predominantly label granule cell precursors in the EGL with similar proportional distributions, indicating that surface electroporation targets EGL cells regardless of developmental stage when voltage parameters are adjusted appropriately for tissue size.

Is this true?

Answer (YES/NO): NO